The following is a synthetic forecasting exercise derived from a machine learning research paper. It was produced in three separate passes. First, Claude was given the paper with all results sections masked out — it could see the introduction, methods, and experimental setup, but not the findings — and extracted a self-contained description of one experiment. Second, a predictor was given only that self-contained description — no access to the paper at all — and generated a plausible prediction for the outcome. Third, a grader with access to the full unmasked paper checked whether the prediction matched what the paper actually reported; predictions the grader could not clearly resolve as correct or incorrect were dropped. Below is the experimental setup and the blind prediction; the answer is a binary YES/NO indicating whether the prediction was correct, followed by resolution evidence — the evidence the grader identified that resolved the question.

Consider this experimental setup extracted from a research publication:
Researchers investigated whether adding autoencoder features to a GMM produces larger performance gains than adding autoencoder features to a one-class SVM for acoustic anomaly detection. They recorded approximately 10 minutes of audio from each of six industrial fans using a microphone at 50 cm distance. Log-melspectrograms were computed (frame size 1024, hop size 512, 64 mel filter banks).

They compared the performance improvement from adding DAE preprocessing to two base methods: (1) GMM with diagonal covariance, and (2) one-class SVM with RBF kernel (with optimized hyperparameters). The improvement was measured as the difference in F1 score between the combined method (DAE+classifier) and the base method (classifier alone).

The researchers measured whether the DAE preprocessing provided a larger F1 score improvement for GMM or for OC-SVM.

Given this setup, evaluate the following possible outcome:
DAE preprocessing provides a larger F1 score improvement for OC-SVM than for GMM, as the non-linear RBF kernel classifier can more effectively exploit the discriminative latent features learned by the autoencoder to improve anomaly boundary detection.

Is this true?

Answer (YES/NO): NO